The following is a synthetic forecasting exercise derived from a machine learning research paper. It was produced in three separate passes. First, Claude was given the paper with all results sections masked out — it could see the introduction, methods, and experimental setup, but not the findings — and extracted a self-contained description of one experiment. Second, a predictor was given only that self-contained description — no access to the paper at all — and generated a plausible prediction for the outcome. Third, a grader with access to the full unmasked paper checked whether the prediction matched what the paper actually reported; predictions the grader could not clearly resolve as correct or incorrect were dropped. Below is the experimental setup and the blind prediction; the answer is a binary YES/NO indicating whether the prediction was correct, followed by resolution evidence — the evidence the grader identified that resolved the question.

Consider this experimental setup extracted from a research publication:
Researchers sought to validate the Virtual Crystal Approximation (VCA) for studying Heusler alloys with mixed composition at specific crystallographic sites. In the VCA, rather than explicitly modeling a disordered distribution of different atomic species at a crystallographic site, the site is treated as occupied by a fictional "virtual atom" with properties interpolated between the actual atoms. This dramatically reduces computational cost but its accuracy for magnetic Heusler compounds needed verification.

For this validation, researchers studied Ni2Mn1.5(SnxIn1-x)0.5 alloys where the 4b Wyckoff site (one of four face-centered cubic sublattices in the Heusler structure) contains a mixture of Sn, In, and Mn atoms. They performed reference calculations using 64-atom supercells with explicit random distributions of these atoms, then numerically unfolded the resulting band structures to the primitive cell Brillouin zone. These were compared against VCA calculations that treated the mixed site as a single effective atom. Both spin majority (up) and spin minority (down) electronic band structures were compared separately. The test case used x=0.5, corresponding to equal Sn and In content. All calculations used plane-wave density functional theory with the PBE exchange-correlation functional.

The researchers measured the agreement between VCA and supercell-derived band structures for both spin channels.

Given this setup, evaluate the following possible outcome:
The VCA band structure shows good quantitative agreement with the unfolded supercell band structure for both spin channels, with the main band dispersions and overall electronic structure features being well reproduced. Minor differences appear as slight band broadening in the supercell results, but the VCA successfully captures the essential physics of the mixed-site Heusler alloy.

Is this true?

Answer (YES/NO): YES